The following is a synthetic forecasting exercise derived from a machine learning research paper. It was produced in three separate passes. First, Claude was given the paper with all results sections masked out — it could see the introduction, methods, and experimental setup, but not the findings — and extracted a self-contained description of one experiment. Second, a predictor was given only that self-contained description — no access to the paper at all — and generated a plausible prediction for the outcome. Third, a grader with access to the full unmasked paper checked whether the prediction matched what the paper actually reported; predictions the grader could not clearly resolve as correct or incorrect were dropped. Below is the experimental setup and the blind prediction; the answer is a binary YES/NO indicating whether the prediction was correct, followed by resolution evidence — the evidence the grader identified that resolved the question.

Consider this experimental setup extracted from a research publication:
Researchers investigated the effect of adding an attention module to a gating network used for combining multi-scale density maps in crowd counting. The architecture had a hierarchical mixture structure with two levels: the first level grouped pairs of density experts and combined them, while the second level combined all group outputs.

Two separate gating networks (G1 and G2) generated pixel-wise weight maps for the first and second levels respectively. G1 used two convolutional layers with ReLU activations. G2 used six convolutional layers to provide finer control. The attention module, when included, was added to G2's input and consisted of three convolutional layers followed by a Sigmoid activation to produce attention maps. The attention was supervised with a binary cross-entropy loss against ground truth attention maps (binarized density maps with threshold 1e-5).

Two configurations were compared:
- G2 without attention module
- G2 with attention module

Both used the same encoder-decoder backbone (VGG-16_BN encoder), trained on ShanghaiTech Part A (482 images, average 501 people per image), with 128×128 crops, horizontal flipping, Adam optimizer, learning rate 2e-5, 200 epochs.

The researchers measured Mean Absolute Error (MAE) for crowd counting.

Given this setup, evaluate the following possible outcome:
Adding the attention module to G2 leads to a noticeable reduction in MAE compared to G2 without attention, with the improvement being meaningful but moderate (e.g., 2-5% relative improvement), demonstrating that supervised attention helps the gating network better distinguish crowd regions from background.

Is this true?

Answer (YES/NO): NO